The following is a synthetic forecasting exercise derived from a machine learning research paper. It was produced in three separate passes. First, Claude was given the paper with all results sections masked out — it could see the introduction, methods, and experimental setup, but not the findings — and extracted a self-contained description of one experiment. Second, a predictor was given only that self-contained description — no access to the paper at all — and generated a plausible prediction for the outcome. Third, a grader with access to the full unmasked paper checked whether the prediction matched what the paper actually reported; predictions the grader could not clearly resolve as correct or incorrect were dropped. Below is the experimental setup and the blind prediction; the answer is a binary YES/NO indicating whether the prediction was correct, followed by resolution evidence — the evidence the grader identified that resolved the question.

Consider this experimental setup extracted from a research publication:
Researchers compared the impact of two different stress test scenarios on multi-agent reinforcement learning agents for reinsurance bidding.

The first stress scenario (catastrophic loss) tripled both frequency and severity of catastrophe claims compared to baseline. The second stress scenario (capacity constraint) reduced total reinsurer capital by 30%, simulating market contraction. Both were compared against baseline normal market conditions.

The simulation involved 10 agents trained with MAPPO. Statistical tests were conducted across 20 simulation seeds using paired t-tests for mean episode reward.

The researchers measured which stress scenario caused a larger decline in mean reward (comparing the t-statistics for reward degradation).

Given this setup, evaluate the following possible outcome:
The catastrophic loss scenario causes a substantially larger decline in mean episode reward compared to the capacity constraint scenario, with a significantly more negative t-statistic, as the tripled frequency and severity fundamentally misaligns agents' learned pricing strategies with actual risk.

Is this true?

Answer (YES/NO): YES